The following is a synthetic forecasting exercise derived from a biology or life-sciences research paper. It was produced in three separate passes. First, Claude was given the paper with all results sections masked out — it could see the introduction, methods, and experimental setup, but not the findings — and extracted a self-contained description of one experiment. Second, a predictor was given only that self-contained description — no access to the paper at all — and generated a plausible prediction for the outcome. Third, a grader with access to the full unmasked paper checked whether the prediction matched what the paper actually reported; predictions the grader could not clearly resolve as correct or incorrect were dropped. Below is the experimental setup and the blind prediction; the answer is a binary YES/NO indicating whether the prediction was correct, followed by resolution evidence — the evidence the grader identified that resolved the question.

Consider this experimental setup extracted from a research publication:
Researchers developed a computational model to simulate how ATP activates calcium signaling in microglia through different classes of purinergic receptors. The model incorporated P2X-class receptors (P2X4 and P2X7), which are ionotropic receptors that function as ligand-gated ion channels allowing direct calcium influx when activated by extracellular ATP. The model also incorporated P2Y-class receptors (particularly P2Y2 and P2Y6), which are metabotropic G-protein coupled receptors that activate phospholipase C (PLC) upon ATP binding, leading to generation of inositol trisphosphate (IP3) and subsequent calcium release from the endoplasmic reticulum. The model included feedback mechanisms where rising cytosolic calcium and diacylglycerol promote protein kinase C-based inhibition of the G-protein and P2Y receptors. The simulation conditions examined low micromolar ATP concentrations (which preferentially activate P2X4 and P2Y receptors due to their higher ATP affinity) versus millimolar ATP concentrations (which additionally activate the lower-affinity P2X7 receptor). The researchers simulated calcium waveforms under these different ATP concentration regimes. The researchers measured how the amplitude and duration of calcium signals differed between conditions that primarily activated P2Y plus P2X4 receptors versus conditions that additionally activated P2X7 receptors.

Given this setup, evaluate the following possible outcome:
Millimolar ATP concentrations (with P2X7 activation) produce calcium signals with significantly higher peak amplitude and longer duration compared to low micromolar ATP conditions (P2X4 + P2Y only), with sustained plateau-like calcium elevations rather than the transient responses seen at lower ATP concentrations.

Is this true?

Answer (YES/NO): NO